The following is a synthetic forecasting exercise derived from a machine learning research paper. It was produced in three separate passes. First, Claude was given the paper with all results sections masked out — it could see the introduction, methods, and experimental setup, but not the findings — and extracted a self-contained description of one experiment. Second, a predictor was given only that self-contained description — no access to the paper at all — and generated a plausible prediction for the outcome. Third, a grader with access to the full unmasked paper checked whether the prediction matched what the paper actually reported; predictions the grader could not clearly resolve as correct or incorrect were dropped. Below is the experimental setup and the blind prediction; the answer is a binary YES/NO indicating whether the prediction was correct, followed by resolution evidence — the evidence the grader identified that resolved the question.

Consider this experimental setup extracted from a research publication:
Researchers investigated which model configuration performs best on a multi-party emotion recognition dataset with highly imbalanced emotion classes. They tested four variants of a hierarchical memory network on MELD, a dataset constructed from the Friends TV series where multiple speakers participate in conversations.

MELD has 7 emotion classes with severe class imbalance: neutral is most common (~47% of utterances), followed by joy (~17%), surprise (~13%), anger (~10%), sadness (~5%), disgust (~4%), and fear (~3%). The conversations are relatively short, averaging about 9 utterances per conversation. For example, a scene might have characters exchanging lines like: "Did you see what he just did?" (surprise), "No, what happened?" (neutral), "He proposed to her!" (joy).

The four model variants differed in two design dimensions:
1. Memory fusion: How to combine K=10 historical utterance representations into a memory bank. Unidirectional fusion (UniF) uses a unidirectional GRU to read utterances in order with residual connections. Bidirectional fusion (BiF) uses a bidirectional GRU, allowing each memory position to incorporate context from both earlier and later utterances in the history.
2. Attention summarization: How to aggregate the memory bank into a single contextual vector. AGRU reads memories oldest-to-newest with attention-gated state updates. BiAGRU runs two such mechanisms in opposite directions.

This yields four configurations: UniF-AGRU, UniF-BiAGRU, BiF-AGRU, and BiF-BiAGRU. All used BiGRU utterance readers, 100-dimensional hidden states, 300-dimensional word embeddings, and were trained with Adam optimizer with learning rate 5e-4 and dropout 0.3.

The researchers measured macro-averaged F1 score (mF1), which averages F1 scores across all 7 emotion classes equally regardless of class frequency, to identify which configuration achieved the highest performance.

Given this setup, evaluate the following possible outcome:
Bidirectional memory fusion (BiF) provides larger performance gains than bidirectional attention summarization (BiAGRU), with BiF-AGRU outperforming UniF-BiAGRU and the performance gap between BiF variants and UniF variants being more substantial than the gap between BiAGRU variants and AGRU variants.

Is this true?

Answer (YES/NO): NO